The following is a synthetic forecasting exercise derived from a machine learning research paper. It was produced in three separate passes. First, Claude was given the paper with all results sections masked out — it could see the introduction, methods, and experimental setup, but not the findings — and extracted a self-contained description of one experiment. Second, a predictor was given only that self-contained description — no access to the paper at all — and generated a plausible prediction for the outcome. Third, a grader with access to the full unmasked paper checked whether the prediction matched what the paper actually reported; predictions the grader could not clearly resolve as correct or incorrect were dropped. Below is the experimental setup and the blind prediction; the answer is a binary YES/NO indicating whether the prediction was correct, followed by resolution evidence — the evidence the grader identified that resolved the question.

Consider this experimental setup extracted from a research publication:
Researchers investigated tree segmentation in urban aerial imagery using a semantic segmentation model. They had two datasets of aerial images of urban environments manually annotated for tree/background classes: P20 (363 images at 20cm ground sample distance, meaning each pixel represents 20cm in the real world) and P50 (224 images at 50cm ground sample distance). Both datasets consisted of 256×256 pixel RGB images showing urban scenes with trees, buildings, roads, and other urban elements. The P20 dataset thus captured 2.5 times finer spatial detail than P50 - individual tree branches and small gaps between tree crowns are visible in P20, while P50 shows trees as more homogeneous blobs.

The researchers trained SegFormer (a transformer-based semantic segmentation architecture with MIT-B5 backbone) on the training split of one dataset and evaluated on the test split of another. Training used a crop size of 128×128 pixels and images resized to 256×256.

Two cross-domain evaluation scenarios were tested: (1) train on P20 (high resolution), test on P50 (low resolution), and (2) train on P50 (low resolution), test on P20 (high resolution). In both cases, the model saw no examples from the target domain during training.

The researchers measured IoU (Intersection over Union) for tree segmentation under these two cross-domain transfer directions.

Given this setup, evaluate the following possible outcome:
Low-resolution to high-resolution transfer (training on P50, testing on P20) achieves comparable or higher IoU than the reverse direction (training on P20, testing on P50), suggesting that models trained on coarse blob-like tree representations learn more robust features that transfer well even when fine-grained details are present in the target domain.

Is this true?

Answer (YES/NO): NO